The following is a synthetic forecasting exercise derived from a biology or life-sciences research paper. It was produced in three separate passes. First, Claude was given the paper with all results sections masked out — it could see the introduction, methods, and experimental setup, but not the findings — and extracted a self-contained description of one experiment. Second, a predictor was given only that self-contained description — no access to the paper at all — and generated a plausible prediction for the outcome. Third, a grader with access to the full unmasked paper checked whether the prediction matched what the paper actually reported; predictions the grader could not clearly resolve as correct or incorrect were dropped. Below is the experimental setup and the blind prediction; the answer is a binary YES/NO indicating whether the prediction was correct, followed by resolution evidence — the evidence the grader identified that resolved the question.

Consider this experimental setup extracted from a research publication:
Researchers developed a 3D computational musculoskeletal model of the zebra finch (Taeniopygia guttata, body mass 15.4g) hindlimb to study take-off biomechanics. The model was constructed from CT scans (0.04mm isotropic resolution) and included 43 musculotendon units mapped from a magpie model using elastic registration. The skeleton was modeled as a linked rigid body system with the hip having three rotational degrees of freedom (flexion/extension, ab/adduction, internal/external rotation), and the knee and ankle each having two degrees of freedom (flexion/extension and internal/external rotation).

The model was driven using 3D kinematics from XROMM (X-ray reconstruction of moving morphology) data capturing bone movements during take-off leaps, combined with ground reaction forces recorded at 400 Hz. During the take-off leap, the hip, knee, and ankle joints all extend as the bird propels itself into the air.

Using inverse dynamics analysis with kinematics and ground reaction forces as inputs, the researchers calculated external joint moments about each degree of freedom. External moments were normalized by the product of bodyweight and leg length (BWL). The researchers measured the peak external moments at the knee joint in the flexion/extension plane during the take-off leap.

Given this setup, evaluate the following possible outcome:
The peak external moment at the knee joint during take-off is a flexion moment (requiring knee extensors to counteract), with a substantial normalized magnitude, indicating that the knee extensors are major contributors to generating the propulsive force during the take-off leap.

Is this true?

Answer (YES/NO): NO